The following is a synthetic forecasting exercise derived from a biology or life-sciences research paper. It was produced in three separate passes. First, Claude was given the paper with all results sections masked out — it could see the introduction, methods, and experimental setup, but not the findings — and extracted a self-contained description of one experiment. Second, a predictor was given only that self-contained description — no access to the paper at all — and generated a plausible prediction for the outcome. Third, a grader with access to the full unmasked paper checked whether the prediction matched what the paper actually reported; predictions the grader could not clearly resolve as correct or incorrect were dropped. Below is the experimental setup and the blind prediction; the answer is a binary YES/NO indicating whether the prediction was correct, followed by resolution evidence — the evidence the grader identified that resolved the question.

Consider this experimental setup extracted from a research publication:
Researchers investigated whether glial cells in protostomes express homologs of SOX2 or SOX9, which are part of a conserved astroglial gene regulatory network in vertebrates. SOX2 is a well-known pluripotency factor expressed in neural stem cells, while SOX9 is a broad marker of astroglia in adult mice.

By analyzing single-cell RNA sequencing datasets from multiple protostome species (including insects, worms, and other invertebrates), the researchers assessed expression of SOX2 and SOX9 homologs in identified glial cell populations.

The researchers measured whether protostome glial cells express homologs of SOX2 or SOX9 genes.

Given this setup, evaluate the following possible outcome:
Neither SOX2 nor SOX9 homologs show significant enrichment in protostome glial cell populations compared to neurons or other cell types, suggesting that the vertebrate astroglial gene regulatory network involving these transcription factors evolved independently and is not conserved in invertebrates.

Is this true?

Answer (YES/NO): YES